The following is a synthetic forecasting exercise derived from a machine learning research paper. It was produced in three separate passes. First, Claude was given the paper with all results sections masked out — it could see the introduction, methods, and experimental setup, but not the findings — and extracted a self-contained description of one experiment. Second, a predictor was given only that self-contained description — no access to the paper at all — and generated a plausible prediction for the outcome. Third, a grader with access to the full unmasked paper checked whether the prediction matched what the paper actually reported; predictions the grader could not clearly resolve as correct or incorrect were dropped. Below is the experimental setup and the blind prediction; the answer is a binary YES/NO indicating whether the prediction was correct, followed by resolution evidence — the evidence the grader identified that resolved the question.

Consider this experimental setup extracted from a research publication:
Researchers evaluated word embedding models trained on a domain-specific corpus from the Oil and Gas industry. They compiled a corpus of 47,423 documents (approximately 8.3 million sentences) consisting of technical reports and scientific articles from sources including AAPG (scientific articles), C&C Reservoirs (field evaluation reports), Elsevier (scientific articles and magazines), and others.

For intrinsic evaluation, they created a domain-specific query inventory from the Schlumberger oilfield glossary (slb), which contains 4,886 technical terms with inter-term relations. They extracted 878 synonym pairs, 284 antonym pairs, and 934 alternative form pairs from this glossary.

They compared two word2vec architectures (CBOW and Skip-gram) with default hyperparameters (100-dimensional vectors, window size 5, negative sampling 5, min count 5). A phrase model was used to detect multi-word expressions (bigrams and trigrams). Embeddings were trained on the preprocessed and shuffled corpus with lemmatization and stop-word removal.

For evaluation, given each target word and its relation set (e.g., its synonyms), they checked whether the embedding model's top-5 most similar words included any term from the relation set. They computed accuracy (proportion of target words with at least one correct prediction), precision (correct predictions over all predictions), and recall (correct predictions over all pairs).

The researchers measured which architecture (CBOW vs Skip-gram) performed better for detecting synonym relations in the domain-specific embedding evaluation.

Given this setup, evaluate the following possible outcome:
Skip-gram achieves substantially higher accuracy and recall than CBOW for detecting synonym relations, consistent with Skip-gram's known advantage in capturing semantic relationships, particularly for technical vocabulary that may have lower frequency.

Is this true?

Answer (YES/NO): NO